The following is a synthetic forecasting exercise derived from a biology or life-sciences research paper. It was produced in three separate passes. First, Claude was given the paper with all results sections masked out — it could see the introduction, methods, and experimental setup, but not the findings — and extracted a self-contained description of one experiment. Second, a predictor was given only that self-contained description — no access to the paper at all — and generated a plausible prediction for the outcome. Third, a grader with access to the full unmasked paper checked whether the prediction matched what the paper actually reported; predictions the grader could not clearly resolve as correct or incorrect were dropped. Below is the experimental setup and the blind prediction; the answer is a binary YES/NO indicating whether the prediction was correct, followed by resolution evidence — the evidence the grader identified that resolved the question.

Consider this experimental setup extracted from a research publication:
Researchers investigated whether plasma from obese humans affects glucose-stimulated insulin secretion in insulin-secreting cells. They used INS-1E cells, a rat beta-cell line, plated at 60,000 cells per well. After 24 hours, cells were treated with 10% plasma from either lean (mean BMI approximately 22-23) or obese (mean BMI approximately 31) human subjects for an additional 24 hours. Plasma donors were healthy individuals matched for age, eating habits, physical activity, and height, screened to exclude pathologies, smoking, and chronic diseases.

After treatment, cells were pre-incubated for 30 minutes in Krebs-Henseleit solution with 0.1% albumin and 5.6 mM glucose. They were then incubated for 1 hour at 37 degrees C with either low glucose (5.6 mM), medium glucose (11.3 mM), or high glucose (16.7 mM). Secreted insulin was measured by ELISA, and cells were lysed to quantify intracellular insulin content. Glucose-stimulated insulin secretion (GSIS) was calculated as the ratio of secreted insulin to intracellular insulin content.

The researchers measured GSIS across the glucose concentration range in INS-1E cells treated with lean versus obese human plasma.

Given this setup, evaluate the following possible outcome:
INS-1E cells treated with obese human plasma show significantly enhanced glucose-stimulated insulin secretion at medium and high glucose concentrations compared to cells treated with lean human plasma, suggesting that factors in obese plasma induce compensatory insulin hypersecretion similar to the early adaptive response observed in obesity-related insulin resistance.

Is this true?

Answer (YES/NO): NO